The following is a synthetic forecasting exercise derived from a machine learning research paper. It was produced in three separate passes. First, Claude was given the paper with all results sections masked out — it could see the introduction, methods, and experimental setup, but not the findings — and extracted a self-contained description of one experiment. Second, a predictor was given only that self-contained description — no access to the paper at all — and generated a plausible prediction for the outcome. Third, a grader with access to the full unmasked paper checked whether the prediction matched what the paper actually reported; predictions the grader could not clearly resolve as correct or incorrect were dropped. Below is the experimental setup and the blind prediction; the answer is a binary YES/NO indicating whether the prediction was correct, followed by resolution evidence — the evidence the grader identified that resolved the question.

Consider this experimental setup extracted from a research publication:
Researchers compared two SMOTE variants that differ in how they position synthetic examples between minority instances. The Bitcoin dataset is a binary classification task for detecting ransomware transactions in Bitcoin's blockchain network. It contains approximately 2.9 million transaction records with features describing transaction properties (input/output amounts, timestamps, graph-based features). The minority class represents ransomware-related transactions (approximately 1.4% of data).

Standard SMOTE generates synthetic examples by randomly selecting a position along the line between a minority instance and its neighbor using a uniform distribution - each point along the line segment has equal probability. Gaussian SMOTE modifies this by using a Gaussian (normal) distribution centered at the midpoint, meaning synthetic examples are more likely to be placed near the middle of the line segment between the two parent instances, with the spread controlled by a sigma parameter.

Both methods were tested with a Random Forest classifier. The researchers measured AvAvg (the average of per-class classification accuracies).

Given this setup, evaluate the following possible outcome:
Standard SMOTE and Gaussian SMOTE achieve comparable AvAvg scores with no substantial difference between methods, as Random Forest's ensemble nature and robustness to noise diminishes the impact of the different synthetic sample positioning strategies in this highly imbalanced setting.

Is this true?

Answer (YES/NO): NO